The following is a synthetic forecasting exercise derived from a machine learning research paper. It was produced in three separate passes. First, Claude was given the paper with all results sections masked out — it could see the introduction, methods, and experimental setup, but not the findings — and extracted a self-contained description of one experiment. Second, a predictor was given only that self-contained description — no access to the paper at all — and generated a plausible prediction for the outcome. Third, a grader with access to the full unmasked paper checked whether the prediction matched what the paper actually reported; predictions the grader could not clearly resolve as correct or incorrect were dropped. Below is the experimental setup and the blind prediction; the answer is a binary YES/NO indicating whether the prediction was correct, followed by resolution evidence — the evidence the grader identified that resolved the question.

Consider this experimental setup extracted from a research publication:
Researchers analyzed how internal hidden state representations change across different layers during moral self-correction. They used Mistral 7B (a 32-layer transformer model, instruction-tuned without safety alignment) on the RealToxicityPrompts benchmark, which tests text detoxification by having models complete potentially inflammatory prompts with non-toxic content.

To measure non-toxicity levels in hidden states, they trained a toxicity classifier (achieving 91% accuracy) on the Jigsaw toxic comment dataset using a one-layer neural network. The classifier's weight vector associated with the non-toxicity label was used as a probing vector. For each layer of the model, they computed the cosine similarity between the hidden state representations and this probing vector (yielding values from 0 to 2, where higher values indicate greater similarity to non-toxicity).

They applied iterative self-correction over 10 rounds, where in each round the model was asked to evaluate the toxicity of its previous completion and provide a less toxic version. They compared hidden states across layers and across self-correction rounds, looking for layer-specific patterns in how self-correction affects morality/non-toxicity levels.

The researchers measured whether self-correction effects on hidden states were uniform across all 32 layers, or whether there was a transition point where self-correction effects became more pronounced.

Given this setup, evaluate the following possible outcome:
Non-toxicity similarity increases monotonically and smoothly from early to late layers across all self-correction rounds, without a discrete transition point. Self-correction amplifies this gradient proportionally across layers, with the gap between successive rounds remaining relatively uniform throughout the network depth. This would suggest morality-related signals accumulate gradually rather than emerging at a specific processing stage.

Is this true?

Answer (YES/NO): NO